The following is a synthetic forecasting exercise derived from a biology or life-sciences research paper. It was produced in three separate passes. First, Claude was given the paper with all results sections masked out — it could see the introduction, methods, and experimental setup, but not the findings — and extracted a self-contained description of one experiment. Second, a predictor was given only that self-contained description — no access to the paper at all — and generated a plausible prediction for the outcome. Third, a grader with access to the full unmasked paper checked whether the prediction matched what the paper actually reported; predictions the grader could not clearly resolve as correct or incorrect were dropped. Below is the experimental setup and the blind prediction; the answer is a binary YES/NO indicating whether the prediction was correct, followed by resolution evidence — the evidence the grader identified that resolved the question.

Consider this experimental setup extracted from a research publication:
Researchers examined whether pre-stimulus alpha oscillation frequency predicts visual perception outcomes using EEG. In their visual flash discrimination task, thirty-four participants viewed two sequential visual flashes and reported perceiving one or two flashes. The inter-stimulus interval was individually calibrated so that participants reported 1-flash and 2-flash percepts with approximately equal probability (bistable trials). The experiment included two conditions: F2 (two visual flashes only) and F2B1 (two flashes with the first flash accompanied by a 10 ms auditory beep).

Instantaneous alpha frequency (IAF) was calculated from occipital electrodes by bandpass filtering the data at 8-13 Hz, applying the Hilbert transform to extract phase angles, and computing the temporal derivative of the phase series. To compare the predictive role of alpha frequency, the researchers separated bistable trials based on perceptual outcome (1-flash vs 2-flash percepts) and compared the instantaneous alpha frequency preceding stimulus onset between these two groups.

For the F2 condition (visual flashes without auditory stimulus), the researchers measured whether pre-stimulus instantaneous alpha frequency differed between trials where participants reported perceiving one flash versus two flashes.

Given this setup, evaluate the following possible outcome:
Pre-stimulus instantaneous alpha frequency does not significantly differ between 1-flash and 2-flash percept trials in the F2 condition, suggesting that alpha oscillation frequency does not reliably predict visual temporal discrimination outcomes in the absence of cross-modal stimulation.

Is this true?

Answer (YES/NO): NO